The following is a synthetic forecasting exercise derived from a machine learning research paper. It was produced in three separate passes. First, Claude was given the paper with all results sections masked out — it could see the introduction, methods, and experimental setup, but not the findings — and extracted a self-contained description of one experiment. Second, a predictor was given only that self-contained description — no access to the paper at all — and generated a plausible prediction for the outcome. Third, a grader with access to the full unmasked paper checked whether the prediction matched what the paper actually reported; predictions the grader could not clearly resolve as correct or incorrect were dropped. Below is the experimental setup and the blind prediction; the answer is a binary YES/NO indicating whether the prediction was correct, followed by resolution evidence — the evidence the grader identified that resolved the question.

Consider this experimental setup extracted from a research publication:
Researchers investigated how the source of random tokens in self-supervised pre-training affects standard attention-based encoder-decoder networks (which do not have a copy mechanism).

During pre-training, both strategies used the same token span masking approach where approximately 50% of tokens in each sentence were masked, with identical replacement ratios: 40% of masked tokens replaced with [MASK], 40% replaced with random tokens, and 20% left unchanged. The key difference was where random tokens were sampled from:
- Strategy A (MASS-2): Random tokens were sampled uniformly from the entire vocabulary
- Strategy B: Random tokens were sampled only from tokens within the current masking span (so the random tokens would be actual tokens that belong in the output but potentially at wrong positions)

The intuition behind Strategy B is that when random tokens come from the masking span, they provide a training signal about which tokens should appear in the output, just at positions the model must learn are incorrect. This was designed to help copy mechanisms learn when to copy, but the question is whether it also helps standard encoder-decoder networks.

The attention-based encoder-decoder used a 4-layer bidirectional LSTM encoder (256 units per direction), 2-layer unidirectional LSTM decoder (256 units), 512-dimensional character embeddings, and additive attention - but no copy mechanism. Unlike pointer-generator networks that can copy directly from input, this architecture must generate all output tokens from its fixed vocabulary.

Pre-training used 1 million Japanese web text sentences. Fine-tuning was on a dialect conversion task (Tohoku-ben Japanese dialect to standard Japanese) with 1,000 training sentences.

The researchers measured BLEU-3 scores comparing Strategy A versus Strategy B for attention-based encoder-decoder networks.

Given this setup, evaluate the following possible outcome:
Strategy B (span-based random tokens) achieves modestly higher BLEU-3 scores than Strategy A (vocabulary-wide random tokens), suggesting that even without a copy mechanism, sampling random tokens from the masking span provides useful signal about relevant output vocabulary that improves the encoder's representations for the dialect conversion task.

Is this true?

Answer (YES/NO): NO